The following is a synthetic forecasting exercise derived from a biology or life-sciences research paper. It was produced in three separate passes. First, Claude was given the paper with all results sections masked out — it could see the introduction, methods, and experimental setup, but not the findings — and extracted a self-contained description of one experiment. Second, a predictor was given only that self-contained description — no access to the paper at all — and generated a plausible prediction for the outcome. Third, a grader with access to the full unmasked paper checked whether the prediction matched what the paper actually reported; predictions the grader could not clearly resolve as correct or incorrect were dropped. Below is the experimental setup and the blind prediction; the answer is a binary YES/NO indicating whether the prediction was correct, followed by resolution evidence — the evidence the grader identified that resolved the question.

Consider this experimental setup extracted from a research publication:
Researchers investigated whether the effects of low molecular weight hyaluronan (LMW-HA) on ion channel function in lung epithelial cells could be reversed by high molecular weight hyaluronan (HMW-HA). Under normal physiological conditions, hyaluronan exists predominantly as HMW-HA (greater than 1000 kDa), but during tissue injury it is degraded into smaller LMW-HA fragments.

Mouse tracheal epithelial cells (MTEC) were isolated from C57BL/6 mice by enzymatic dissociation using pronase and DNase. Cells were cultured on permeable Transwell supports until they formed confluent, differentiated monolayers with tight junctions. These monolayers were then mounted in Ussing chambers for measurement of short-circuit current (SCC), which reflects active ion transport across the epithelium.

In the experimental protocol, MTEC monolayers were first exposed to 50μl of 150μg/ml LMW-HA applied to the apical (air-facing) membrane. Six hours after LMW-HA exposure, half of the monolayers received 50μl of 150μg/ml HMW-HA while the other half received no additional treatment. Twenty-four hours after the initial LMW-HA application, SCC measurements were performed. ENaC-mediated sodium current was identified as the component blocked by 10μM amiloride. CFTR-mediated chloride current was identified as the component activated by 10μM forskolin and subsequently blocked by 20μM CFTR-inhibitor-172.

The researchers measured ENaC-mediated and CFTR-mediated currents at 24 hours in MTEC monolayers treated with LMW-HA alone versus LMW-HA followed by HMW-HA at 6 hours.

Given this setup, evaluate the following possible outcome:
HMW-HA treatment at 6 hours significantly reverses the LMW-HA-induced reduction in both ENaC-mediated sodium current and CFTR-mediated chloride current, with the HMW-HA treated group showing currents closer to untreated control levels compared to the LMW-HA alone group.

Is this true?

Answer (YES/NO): YES